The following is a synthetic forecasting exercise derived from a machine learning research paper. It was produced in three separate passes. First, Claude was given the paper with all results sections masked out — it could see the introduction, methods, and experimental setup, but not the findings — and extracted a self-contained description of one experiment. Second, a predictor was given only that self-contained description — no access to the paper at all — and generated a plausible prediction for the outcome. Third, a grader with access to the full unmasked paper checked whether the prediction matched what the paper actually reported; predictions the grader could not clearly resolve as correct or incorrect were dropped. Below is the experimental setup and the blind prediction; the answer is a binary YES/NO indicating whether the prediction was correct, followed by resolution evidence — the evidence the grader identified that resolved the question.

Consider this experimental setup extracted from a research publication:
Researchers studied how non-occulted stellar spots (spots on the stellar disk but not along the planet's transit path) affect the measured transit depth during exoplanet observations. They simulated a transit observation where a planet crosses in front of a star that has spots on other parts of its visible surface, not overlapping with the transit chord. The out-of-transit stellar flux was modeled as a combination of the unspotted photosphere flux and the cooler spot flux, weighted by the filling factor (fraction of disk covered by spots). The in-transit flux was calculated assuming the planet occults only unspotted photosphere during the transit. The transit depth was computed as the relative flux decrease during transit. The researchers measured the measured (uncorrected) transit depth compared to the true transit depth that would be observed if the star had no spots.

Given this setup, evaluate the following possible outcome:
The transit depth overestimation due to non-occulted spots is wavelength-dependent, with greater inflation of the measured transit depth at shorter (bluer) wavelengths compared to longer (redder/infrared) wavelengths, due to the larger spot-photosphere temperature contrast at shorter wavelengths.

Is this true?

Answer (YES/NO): YES